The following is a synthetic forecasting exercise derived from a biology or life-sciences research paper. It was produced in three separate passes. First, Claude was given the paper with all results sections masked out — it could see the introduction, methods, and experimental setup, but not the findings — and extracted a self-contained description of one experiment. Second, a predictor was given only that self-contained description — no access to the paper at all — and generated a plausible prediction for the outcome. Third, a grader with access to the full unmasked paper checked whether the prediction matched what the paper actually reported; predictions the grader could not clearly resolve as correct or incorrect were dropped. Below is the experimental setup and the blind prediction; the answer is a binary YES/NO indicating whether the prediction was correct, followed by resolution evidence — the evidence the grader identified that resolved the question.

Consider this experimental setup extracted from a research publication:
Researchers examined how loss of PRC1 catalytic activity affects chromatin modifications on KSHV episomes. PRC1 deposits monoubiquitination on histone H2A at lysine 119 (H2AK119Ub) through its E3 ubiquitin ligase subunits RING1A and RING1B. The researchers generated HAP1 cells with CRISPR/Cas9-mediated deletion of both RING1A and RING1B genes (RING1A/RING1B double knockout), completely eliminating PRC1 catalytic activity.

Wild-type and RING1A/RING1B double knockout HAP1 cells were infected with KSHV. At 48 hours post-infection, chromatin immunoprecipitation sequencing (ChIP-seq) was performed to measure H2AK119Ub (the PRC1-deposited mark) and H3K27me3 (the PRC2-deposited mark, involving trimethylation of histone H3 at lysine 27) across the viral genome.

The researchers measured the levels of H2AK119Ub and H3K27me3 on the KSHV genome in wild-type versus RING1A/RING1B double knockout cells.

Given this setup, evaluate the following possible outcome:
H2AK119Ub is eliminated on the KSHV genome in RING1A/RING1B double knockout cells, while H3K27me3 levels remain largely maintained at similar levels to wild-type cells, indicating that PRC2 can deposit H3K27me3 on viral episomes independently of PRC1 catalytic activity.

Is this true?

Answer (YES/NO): NO